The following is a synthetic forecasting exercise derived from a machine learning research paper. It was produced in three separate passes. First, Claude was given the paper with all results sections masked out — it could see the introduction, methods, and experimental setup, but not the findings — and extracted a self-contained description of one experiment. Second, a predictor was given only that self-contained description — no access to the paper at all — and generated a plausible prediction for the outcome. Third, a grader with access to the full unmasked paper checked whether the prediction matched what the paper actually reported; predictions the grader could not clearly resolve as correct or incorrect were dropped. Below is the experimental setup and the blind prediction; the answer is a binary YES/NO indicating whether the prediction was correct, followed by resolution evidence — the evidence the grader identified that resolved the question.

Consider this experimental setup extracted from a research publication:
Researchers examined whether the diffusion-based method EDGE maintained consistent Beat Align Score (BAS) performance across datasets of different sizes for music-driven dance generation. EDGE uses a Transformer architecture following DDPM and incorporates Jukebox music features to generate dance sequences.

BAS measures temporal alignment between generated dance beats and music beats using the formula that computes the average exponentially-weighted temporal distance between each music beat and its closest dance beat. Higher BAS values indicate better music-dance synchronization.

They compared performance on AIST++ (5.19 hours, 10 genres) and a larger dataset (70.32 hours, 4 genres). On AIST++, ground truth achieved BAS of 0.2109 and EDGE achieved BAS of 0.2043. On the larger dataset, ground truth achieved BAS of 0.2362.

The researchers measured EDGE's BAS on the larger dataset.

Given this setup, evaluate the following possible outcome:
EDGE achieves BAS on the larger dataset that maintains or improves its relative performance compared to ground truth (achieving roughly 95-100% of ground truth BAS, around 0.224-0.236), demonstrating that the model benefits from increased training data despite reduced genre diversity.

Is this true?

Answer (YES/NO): NO